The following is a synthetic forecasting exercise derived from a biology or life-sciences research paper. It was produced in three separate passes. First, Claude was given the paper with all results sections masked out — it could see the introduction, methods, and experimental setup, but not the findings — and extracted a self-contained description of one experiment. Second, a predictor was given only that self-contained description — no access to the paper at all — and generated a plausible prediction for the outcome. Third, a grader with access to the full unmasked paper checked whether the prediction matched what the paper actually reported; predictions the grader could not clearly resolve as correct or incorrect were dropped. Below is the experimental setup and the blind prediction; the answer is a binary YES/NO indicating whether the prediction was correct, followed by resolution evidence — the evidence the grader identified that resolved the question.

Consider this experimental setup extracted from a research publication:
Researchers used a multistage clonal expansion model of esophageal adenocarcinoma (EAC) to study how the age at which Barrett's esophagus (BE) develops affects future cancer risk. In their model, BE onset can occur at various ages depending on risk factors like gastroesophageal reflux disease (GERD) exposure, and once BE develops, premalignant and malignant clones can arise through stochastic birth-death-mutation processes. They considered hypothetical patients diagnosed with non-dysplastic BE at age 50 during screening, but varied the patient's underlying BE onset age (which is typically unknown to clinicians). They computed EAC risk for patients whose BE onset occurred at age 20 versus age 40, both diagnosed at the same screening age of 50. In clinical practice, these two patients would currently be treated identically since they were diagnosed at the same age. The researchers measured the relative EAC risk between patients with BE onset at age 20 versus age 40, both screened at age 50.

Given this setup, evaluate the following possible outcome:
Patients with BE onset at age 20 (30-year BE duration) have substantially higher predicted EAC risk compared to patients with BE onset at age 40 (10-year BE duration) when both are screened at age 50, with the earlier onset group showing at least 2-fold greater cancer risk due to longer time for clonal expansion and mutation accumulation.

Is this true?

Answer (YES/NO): YES